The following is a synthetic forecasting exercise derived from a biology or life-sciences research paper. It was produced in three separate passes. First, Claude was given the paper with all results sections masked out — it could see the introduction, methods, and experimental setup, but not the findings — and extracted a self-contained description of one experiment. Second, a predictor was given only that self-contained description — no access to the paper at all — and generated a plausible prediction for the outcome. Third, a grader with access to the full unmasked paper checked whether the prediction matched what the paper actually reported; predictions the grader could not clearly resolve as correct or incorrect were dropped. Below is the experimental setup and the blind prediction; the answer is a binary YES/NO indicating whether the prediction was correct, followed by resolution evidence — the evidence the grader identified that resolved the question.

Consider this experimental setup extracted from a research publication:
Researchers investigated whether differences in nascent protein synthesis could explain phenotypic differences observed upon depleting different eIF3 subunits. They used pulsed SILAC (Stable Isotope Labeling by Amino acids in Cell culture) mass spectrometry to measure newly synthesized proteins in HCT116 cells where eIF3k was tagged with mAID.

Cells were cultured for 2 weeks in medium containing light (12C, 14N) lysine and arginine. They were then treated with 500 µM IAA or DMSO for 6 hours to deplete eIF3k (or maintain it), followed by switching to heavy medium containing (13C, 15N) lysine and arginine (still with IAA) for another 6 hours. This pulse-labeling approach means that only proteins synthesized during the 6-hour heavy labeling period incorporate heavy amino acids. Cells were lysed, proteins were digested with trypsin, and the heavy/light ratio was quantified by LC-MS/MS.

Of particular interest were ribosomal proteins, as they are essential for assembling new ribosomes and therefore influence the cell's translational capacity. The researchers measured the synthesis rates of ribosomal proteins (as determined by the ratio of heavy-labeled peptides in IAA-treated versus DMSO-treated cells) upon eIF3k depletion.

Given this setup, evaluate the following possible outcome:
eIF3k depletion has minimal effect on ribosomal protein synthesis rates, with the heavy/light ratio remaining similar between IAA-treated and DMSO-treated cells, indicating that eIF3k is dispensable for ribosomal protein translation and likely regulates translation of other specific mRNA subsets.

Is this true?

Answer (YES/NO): NO